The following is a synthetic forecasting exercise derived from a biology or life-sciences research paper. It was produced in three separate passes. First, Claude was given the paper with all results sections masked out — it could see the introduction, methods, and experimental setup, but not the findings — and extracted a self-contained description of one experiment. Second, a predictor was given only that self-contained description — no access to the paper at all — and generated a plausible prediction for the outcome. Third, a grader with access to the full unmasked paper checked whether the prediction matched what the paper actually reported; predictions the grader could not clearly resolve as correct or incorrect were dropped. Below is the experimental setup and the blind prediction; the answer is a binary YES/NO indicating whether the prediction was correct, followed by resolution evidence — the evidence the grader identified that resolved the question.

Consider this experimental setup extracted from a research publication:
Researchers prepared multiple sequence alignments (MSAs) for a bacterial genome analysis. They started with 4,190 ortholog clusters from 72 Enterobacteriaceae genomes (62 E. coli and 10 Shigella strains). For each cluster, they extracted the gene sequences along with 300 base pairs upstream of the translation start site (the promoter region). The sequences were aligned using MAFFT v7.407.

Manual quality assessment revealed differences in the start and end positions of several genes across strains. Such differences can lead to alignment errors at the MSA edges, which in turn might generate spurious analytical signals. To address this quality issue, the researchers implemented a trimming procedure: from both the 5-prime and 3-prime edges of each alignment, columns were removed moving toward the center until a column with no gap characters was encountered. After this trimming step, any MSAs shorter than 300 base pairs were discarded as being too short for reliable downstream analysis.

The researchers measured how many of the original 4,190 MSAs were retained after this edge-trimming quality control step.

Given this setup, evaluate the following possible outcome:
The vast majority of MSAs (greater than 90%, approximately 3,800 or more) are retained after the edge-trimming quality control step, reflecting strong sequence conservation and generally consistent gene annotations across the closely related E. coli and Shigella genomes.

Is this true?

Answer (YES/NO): YES